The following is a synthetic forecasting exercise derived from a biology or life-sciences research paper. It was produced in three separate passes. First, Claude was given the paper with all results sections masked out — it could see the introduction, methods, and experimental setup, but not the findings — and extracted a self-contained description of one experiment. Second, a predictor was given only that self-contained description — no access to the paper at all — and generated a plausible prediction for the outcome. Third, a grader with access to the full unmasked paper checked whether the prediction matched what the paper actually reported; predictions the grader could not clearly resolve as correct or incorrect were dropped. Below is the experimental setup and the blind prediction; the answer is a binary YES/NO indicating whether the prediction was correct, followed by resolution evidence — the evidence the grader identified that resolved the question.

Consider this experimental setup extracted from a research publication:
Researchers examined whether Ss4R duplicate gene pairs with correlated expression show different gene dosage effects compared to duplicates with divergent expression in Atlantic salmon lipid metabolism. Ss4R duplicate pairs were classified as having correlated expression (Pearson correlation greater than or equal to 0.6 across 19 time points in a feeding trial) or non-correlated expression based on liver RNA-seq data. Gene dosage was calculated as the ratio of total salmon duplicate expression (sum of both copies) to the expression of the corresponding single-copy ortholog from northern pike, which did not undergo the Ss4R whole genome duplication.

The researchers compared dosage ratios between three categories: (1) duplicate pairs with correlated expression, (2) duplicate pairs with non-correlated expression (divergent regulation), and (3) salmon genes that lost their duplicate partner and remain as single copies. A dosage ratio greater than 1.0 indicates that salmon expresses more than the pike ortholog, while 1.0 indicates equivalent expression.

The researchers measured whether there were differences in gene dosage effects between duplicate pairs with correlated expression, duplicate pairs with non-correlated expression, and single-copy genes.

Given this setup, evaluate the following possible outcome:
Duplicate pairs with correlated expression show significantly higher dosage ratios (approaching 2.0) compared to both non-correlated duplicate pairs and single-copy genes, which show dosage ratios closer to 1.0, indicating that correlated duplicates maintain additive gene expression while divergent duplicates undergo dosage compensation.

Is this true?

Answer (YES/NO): NO